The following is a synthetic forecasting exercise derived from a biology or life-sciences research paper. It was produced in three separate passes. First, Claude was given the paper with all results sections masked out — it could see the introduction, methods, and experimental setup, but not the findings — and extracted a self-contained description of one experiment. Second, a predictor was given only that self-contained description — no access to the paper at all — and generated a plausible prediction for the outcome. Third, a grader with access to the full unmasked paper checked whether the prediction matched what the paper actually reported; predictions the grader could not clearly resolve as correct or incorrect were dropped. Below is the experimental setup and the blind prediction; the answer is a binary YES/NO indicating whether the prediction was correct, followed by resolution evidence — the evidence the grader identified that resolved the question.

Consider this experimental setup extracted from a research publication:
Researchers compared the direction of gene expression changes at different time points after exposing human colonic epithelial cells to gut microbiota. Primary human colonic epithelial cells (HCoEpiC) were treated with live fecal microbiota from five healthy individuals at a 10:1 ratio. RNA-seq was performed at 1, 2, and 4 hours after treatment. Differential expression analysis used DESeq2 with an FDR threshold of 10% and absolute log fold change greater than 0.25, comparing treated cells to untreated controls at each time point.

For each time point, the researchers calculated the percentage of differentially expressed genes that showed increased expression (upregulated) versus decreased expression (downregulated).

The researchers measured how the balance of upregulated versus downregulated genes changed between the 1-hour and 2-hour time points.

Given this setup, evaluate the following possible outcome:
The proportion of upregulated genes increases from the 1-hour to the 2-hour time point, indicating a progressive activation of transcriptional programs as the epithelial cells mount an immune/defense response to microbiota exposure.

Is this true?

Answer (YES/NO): NO